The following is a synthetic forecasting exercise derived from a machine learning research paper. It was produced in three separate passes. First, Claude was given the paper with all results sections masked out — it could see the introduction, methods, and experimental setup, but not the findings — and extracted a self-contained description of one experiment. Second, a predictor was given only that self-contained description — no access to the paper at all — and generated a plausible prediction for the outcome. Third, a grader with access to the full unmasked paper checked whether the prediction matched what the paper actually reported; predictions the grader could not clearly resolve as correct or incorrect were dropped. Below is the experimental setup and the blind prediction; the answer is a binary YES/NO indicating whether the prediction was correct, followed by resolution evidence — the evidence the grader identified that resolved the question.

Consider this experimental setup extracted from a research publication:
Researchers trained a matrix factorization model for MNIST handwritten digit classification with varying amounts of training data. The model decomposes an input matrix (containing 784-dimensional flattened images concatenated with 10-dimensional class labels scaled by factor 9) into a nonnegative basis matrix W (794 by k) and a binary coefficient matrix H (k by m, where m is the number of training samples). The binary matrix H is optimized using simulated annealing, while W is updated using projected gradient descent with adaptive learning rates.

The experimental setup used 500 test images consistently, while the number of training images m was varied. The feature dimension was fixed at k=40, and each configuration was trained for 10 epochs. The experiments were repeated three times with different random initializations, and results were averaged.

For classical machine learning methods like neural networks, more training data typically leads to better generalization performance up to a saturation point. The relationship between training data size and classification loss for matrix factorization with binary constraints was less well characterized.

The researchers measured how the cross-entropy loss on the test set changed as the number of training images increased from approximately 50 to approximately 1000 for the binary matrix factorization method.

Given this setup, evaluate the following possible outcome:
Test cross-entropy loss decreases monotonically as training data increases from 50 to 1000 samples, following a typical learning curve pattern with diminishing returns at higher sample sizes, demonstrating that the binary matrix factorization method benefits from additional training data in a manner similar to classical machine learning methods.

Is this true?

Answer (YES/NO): NO